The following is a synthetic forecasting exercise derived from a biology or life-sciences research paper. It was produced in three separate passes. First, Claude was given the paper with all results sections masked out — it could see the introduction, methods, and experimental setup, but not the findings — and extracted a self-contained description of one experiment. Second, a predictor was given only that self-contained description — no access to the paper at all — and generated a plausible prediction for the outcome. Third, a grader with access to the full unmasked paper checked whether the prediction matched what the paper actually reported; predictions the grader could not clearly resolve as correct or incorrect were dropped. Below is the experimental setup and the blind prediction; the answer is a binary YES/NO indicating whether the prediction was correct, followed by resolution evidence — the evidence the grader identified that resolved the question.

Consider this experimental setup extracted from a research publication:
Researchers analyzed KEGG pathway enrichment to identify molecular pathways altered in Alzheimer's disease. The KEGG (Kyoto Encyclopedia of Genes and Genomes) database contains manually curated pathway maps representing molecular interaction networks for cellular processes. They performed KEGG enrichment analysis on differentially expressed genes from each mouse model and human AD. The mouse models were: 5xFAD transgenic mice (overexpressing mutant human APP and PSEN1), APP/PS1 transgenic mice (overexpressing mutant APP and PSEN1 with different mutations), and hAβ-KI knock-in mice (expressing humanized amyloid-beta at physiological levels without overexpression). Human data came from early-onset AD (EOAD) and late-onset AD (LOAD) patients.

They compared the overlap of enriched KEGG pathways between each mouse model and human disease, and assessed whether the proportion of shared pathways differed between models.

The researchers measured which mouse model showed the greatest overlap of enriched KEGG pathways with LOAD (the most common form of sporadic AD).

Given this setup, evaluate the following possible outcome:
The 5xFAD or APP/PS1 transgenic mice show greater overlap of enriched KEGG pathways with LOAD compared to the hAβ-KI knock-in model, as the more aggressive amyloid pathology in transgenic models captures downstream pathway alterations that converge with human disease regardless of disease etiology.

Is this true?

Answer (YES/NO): YES